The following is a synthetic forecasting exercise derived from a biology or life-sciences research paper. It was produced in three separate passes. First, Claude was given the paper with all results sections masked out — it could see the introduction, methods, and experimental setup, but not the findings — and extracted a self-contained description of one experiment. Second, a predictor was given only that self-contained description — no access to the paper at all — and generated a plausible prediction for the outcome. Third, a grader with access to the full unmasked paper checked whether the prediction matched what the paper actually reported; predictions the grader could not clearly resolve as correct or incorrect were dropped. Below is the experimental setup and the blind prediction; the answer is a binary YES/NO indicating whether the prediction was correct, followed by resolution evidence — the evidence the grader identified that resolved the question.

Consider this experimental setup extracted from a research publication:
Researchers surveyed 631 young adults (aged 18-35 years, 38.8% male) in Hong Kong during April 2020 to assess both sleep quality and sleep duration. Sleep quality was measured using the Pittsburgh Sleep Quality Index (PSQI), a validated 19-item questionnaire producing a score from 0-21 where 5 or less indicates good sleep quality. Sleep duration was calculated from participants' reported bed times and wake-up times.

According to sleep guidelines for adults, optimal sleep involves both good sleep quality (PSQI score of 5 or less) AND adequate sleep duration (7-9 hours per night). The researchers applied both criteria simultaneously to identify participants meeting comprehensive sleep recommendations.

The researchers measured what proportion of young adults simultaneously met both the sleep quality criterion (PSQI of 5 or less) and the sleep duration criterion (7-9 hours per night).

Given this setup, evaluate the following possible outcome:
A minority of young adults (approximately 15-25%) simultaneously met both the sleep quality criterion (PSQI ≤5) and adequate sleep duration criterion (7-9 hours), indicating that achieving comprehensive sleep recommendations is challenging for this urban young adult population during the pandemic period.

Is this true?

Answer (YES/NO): NO